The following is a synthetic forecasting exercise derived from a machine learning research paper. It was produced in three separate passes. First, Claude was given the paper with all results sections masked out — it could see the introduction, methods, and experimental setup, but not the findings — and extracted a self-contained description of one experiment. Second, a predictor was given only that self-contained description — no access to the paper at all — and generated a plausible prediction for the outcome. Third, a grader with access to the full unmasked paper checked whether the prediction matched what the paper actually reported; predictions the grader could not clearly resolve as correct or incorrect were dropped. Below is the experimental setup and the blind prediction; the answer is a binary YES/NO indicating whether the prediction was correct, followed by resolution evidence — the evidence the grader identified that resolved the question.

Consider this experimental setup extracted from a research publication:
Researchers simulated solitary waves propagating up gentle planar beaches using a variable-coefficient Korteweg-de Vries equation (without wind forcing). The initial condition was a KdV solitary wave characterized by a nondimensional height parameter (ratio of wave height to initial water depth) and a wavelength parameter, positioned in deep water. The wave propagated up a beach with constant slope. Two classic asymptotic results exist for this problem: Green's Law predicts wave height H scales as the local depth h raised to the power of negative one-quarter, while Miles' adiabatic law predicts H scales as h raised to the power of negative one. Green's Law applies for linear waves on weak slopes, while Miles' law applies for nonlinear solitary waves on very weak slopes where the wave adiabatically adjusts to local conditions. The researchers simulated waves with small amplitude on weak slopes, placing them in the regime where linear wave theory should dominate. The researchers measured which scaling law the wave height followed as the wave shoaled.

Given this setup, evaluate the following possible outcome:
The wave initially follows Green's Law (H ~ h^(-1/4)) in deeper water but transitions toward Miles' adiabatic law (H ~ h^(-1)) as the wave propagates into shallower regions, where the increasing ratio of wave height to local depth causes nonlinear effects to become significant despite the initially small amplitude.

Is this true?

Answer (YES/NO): NO